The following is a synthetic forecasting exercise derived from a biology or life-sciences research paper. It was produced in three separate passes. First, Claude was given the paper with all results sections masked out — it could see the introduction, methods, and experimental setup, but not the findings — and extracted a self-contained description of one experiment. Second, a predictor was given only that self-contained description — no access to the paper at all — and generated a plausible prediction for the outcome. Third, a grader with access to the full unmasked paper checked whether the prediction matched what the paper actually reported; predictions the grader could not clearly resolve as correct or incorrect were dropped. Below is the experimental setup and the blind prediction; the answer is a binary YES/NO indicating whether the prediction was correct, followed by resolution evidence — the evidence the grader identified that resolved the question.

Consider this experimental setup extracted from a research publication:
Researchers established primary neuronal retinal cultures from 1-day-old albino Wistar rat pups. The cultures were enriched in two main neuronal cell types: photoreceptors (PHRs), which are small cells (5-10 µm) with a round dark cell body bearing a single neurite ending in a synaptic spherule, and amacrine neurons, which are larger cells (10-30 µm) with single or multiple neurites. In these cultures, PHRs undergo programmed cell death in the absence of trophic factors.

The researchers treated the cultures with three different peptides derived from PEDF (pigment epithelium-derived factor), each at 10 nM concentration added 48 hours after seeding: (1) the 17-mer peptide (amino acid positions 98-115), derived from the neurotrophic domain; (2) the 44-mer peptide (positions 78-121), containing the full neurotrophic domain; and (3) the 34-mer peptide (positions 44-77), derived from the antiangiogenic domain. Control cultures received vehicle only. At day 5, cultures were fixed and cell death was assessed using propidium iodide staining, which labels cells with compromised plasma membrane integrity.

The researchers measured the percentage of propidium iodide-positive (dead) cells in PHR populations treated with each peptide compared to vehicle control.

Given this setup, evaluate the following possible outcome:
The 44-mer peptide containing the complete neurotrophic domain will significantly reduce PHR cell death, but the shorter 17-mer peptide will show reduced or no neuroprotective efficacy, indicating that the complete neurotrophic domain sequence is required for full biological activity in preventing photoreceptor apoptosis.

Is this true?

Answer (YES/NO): NO